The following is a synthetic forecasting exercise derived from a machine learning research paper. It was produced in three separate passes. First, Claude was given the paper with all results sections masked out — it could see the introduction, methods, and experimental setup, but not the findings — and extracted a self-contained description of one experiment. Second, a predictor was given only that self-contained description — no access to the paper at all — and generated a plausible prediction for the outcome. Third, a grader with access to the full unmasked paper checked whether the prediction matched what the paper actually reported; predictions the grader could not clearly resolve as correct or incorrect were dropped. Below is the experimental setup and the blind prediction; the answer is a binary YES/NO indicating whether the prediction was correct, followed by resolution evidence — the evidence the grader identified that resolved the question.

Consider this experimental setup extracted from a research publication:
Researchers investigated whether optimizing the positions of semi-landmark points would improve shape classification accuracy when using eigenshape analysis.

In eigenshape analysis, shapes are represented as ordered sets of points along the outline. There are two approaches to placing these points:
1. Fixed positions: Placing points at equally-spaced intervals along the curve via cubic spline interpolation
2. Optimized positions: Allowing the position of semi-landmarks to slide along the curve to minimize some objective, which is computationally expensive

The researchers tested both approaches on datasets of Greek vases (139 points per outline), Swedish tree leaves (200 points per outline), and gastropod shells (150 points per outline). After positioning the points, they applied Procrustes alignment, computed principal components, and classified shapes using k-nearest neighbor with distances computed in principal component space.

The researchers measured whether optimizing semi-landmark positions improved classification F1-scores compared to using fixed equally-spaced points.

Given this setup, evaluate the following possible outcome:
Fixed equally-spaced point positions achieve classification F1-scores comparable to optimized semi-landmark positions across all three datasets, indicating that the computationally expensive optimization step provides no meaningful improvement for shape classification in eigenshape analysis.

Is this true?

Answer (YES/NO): YES